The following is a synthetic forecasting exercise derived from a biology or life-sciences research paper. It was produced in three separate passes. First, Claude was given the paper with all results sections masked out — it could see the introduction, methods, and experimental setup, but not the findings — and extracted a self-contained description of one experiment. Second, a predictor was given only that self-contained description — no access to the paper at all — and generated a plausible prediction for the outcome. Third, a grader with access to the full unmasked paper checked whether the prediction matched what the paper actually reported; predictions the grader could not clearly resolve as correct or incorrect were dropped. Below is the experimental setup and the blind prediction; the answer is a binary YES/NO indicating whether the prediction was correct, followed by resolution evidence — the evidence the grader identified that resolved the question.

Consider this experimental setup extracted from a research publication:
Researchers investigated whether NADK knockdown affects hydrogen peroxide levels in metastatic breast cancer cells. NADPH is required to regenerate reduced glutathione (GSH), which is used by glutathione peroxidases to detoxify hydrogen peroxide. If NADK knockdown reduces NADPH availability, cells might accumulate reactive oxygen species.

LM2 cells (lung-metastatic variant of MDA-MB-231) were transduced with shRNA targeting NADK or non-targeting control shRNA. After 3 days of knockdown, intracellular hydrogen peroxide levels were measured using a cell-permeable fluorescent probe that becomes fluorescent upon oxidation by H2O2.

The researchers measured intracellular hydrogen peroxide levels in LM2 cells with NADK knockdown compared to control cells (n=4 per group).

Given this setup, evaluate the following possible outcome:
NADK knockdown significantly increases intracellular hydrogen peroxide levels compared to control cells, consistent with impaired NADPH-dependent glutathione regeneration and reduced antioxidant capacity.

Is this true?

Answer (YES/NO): YES